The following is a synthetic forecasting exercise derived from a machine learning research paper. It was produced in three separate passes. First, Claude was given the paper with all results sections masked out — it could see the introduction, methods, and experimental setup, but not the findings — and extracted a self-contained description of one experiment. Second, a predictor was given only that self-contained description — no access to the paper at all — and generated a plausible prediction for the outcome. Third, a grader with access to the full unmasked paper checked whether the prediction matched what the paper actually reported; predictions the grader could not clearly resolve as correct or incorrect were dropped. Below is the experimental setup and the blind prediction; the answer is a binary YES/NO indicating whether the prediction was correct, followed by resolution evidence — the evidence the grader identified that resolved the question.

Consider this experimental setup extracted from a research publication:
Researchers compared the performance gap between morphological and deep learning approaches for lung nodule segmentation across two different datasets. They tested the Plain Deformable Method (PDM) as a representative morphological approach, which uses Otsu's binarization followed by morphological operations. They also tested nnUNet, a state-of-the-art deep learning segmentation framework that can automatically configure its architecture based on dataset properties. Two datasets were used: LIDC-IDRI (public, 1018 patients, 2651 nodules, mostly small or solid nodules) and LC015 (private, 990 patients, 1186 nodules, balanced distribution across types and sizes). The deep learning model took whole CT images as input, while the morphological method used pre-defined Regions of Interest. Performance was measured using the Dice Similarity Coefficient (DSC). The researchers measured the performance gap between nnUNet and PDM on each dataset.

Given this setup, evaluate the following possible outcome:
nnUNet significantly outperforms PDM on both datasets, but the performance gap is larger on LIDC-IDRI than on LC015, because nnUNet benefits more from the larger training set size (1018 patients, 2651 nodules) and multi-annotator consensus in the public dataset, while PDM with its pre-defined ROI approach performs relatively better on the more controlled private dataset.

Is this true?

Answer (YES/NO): YES